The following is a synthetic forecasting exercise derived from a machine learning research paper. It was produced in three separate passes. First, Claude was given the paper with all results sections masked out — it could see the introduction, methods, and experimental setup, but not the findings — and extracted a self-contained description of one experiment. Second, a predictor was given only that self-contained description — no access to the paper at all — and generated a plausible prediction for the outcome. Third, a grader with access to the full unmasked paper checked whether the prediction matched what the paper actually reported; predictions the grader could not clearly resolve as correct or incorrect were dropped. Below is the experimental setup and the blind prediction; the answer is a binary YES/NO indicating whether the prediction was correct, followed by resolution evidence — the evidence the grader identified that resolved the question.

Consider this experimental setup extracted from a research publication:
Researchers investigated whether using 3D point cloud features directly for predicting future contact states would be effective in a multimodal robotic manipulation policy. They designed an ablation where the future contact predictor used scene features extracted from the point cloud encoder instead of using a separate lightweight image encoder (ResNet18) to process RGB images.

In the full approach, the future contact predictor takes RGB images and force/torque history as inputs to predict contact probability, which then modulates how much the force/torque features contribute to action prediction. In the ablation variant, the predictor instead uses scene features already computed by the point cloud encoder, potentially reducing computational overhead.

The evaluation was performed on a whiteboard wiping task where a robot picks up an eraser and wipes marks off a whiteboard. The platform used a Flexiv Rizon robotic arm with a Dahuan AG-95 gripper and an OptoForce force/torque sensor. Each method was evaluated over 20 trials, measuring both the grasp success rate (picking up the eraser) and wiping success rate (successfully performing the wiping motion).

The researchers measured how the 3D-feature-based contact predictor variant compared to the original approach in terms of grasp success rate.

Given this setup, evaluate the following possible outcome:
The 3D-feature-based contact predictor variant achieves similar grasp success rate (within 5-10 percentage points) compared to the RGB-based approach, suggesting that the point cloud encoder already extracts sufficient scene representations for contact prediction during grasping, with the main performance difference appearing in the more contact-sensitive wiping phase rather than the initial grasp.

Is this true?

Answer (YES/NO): NO